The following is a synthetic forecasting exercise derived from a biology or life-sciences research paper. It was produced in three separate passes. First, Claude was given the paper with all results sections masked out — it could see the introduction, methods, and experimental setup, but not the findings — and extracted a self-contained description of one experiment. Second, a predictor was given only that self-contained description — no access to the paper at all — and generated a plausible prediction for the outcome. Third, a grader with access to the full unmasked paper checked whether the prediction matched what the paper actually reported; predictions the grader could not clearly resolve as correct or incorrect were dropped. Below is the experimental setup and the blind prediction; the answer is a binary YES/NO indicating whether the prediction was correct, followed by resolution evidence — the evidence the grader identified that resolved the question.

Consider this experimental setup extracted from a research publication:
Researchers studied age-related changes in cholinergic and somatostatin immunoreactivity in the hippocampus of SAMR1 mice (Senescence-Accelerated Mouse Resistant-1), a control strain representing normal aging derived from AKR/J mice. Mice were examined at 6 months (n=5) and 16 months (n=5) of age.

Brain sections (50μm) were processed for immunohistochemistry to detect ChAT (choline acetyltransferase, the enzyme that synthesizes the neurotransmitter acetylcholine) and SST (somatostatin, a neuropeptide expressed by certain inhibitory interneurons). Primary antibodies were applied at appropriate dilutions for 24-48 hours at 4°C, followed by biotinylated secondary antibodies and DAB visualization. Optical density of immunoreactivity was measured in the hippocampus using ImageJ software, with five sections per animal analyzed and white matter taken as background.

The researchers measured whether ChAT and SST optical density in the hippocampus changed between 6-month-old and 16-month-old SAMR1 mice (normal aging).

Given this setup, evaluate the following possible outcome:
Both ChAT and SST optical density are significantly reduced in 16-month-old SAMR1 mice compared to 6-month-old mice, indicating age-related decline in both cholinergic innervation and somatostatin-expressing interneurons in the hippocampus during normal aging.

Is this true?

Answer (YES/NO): NO